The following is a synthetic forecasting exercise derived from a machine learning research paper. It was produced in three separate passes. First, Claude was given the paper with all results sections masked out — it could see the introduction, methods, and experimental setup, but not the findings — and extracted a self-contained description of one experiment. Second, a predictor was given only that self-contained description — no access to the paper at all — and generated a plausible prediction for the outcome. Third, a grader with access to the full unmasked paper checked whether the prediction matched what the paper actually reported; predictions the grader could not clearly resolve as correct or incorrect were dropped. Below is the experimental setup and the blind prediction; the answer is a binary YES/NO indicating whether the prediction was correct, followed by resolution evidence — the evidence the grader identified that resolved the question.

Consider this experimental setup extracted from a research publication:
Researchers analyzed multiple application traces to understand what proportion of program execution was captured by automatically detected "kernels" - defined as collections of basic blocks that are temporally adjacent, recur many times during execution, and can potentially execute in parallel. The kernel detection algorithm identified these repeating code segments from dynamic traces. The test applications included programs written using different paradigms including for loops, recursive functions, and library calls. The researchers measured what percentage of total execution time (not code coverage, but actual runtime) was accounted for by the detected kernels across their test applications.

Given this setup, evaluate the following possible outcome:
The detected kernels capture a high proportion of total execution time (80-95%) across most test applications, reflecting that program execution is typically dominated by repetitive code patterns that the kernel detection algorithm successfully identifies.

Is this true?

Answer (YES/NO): NO